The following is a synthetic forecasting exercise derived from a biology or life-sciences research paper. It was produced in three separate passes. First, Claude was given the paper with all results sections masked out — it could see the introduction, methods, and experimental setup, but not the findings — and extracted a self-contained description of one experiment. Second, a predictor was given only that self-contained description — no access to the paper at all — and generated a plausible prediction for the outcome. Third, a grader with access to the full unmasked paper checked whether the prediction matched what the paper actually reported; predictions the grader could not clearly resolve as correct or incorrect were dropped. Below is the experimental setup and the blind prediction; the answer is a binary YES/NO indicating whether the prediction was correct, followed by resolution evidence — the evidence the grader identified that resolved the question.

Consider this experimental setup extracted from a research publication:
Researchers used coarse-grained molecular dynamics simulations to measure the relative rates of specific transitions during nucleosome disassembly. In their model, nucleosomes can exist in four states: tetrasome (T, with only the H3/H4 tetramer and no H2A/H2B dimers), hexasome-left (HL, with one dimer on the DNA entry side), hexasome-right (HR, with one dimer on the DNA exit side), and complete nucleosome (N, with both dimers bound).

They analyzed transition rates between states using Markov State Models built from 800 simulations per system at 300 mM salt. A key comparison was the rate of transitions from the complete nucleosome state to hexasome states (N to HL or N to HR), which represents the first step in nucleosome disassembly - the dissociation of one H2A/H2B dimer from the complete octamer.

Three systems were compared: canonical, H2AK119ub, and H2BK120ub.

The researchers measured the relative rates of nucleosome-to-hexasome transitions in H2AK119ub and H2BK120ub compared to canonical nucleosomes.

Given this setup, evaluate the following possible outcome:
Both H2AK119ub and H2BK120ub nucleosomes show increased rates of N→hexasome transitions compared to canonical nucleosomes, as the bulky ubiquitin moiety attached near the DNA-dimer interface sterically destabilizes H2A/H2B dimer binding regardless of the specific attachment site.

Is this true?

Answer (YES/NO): NO